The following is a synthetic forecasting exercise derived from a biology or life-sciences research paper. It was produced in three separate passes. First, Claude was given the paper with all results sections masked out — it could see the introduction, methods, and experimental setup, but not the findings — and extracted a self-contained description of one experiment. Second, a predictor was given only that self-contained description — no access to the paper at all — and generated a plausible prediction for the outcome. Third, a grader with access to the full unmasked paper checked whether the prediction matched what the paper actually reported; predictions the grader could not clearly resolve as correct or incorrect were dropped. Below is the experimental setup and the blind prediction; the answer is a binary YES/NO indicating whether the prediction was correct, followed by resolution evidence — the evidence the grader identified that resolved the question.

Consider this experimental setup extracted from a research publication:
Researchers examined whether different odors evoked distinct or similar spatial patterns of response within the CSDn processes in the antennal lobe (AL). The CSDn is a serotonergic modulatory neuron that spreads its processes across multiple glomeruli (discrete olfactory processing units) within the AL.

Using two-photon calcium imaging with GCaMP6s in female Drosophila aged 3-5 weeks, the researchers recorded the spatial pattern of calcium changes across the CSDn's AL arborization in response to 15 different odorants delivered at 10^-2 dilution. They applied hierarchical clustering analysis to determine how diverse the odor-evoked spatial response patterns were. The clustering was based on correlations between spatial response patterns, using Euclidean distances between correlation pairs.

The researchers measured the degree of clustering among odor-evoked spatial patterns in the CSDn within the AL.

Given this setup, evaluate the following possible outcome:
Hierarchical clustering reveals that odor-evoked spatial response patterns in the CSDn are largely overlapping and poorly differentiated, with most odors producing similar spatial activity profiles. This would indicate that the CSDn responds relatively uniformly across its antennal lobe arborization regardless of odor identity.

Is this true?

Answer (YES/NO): YES